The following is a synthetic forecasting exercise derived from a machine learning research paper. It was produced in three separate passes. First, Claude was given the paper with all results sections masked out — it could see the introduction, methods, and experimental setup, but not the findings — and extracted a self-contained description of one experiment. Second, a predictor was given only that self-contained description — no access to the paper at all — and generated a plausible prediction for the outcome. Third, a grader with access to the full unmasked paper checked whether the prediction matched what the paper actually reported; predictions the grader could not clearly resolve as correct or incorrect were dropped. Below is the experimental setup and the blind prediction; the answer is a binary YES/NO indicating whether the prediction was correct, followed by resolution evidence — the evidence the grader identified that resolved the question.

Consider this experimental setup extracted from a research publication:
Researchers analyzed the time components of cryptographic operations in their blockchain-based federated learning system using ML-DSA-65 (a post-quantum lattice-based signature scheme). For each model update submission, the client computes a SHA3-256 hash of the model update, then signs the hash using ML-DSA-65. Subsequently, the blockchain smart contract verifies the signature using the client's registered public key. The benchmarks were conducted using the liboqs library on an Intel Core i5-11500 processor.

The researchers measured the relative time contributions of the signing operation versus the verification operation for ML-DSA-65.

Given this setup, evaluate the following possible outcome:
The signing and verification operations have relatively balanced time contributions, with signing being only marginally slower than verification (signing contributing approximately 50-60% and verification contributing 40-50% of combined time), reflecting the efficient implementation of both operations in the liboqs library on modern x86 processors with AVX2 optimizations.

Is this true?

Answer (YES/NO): YES